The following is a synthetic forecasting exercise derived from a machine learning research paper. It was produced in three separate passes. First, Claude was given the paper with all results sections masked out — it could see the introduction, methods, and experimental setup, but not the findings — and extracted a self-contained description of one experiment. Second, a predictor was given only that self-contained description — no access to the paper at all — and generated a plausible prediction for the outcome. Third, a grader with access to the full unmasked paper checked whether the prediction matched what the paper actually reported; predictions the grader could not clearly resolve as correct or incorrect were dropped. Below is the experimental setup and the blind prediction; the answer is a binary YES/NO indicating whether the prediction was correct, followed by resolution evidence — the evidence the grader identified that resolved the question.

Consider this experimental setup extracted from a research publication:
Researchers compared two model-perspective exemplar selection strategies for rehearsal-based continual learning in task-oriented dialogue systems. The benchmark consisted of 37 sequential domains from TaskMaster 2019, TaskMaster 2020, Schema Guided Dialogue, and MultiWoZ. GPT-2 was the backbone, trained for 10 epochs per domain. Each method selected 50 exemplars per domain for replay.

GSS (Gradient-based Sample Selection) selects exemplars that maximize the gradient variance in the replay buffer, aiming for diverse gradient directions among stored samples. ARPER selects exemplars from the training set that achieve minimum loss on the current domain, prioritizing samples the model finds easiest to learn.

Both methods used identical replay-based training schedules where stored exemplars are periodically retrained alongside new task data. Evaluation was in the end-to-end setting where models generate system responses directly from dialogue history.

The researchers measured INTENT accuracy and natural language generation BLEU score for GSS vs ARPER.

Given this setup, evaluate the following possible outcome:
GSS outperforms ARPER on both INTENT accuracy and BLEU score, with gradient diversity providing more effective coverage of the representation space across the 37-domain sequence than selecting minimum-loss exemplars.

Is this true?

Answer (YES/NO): YES